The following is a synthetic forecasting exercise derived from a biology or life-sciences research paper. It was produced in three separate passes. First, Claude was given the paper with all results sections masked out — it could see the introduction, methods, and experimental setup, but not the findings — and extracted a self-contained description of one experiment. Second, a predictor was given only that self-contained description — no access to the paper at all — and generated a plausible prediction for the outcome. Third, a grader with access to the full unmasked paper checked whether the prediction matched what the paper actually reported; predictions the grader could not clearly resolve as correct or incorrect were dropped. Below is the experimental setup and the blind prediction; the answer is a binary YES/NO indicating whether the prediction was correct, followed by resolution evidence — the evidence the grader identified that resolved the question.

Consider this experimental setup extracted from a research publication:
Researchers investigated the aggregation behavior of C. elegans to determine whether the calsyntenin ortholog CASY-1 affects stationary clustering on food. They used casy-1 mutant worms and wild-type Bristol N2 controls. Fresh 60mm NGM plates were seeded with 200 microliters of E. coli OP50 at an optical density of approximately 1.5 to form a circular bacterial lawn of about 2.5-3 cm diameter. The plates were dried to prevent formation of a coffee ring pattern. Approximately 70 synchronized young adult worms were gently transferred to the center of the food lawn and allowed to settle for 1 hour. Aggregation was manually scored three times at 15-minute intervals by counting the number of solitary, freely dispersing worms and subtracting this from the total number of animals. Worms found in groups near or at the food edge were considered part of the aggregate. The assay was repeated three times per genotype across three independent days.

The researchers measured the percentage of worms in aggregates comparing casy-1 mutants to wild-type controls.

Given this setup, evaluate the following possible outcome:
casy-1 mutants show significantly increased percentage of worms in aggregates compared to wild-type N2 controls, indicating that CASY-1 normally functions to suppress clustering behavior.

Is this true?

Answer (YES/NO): NO